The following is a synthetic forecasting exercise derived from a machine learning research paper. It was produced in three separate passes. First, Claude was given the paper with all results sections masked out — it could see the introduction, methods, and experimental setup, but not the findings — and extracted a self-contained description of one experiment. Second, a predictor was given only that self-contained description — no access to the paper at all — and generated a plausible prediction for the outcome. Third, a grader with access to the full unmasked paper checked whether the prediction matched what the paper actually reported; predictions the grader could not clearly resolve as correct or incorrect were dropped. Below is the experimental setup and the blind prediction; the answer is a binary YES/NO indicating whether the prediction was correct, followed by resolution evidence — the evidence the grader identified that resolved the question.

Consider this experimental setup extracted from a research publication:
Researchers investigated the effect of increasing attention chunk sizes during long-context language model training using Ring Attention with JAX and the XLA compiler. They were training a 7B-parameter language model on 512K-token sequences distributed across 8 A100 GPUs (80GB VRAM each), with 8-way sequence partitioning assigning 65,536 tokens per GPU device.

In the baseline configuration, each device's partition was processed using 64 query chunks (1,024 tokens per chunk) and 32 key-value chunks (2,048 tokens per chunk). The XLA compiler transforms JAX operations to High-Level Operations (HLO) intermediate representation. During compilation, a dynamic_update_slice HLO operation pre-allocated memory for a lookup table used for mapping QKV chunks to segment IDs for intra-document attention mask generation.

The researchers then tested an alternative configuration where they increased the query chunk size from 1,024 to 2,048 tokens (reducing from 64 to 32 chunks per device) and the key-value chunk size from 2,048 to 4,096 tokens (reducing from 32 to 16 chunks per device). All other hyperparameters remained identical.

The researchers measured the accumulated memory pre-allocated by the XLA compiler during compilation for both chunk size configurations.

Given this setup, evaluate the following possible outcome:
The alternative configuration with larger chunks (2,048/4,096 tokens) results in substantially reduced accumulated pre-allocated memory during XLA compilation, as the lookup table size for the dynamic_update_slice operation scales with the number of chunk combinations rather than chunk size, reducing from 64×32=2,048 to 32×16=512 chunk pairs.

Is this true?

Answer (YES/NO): YES